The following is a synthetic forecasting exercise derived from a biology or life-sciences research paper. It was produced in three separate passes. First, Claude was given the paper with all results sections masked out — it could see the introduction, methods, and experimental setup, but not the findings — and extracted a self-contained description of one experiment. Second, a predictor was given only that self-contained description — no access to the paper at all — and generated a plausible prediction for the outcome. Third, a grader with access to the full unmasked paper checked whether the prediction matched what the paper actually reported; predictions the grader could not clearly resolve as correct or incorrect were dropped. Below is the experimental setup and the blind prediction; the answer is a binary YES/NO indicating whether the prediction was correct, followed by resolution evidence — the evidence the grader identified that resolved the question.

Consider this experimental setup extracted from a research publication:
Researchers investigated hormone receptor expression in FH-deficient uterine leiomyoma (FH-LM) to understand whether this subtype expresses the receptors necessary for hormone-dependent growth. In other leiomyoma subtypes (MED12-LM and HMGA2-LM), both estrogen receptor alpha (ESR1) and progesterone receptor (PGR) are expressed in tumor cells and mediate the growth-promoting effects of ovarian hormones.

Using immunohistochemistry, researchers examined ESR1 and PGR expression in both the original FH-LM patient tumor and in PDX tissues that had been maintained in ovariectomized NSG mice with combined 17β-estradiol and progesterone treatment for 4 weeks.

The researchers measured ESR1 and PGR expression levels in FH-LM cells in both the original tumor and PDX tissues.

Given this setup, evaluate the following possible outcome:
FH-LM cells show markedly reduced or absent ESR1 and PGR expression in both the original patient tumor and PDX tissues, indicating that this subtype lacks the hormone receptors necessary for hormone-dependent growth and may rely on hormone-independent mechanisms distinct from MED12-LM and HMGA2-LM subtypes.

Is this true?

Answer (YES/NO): NO